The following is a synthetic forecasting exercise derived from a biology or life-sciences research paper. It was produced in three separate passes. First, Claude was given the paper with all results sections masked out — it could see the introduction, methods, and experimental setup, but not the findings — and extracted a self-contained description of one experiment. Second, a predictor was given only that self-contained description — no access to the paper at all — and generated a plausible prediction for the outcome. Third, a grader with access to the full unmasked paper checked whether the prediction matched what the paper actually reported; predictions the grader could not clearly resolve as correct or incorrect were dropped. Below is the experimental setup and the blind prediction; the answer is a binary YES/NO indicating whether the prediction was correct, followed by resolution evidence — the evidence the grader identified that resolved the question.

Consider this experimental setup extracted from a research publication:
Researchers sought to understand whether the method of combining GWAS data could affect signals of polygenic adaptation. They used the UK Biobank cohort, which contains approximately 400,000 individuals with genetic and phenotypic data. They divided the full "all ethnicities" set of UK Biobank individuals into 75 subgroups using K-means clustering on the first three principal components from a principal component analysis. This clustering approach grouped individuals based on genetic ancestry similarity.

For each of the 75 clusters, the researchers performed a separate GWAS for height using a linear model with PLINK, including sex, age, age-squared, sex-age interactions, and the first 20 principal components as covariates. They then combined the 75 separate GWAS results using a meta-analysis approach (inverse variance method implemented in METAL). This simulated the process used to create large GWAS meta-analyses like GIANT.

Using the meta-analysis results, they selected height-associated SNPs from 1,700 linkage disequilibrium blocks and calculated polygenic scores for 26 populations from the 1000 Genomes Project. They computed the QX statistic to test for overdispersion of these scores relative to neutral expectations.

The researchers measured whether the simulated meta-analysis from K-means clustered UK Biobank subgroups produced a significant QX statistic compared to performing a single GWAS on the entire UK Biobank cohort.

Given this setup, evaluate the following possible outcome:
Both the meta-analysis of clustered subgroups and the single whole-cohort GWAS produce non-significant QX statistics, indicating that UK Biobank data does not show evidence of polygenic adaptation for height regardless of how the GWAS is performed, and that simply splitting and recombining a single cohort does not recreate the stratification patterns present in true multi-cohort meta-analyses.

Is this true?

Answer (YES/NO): NO